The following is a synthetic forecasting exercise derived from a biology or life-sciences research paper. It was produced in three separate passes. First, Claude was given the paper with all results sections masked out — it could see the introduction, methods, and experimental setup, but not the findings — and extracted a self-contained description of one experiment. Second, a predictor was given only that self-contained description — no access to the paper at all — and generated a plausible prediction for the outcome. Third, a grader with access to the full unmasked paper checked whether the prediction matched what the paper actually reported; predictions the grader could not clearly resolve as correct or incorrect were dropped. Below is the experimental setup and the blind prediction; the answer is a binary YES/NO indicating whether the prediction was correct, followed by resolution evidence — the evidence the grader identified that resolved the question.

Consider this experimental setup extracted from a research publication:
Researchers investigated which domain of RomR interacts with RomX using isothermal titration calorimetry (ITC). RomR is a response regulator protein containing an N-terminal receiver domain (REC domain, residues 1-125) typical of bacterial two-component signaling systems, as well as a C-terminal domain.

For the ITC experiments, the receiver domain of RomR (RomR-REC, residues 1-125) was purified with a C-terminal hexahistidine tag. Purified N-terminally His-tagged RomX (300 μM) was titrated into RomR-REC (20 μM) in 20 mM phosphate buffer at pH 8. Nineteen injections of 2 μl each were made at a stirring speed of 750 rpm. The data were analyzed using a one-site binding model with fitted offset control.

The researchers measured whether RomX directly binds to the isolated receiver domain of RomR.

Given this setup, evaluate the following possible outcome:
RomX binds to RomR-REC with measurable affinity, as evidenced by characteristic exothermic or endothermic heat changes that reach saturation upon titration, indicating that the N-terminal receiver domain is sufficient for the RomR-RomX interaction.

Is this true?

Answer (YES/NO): YES